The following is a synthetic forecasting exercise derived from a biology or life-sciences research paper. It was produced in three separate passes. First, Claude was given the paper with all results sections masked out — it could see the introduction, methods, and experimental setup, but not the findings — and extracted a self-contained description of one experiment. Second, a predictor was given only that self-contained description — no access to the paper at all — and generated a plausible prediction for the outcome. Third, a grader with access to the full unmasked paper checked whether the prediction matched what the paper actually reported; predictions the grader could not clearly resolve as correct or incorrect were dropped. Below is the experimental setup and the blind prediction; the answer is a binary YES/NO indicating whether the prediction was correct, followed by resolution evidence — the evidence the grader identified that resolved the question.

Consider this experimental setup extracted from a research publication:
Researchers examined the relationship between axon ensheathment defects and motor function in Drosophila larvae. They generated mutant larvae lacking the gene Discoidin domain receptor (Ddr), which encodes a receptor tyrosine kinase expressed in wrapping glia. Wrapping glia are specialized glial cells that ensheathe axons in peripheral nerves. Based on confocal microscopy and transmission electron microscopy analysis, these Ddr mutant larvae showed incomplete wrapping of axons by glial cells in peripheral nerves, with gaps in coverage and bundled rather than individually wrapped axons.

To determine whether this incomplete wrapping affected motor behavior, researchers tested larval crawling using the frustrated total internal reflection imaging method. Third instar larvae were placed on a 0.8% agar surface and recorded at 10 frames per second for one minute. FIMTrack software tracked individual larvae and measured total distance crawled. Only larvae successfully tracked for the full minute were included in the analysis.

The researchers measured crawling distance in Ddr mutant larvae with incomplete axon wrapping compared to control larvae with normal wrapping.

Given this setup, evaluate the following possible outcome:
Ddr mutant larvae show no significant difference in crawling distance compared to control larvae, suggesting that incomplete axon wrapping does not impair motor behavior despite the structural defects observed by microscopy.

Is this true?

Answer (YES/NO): YES